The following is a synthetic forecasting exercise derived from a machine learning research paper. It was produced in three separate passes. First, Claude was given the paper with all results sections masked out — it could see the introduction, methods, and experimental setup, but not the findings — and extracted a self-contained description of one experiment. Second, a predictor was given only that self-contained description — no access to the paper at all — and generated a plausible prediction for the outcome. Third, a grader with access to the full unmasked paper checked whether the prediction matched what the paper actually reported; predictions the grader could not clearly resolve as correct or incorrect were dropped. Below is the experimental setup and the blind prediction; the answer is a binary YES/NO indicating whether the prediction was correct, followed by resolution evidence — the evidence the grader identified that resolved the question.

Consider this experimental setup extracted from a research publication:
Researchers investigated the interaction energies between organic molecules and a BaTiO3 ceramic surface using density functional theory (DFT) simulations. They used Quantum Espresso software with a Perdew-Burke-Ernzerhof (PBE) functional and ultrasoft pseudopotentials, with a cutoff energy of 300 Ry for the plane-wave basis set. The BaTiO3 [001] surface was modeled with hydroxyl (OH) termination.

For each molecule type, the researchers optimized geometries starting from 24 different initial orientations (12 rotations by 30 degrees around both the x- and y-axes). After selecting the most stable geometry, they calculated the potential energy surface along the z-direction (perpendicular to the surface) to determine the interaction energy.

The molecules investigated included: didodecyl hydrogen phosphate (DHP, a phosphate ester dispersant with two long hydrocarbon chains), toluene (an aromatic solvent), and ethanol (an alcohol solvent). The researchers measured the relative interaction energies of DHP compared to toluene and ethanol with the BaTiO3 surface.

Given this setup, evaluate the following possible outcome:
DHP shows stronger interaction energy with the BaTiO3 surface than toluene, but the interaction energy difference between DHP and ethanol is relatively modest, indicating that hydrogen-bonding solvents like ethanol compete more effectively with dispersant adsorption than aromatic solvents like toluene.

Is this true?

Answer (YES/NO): NO